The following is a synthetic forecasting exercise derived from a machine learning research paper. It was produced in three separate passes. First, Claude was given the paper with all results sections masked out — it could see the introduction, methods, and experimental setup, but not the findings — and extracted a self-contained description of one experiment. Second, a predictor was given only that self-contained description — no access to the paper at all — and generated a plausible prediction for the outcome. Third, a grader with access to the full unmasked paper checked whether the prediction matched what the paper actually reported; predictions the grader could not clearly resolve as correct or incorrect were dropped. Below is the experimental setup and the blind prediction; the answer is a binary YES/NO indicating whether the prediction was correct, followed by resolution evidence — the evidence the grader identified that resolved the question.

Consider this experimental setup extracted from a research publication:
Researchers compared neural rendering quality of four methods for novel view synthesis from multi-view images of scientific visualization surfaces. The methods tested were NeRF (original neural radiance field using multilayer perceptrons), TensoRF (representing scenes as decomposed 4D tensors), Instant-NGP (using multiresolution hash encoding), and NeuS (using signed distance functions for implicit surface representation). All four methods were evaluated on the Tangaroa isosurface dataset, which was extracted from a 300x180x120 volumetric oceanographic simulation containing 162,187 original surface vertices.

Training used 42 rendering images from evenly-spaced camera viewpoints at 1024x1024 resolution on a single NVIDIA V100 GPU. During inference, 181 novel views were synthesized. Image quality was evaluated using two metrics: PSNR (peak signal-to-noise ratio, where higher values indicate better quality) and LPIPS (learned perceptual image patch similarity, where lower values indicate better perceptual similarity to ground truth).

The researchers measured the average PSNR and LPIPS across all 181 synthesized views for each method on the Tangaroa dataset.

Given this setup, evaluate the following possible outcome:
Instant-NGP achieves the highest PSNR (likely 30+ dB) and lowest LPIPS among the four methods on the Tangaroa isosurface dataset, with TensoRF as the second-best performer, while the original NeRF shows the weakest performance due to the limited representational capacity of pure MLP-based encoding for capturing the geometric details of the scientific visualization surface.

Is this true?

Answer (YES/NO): NO